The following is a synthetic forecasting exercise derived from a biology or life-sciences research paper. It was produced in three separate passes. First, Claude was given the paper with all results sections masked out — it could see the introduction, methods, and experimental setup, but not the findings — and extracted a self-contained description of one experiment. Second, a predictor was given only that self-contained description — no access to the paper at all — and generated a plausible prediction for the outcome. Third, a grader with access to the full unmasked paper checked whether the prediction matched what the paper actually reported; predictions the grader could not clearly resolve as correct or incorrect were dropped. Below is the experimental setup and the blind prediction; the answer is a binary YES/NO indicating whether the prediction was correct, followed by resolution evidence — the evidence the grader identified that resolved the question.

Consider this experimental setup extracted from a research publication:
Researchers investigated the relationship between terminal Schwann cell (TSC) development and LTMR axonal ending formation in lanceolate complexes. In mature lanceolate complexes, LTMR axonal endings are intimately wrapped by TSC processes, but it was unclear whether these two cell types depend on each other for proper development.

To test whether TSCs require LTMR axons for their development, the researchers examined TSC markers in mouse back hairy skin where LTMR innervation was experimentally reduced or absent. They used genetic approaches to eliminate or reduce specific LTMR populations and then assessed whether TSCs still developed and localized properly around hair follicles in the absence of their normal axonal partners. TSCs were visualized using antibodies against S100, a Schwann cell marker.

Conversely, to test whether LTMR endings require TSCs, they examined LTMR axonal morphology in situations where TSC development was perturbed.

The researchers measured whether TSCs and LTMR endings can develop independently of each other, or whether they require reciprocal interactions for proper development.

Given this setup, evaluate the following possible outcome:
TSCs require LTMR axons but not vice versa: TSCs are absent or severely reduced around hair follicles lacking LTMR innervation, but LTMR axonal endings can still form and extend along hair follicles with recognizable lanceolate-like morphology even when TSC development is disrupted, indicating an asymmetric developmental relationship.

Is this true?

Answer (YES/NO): NO